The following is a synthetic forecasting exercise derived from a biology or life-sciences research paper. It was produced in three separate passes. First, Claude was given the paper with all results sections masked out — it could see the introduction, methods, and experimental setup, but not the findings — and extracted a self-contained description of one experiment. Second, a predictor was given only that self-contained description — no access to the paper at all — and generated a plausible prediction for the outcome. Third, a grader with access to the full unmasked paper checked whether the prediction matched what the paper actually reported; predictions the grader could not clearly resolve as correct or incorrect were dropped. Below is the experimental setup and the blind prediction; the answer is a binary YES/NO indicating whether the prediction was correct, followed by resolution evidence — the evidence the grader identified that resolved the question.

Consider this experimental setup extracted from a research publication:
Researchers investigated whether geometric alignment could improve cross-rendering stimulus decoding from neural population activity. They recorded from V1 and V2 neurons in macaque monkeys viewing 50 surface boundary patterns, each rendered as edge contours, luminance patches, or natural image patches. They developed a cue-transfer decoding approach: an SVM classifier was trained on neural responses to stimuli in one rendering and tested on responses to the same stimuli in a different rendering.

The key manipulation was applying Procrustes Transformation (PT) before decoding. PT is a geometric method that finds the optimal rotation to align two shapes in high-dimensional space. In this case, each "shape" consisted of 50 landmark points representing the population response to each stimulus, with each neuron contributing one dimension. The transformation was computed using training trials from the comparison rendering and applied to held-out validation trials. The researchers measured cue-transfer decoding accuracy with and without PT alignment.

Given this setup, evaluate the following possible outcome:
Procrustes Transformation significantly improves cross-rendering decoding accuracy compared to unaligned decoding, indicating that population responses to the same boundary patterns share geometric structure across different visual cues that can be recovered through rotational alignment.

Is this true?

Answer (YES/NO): YES